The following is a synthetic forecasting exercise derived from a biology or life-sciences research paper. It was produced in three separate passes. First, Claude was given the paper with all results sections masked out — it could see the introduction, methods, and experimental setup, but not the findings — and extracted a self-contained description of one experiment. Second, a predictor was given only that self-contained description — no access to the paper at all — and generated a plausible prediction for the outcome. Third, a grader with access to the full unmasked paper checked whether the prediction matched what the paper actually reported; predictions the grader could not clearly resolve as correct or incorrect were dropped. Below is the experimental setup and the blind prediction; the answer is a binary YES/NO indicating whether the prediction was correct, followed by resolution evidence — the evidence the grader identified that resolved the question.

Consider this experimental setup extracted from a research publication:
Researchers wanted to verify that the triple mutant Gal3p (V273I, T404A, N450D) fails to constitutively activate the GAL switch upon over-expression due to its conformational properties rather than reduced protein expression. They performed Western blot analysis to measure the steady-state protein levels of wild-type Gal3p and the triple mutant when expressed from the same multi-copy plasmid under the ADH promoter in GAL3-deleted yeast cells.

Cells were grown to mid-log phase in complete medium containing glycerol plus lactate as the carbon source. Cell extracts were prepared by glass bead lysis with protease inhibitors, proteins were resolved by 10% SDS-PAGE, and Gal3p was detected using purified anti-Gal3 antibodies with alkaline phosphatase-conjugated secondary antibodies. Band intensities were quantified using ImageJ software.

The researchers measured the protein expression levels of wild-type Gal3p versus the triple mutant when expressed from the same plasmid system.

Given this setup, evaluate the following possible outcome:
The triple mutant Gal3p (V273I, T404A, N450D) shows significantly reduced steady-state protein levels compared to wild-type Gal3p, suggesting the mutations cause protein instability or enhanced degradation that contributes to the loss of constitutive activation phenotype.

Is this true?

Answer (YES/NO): NO